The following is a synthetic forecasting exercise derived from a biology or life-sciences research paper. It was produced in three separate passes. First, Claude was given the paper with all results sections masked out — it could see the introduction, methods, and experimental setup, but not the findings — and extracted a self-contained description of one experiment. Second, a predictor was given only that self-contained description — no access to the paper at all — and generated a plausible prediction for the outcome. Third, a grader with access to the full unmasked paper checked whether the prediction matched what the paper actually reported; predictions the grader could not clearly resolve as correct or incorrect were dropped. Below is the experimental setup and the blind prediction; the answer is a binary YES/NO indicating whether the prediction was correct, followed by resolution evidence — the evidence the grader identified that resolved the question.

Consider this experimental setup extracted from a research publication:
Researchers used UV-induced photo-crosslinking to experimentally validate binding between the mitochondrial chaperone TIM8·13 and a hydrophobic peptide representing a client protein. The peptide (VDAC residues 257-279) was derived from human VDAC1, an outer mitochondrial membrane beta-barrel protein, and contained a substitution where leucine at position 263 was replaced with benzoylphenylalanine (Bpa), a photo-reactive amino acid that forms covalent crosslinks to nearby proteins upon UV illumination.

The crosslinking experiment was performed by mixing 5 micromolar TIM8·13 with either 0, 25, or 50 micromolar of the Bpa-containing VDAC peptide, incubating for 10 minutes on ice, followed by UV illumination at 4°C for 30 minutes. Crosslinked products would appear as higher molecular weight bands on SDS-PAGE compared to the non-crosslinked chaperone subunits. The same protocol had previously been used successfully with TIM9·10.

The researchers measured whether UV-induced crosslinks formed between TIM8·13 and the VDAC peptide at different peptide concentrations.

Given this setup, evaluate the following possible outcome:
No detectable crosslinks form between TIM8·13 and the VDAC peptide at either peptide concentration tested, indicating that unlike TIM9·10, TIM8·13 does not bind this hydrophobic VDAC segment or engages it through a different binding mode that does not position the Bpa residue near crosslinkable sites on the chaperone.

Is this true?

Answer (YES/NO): NO